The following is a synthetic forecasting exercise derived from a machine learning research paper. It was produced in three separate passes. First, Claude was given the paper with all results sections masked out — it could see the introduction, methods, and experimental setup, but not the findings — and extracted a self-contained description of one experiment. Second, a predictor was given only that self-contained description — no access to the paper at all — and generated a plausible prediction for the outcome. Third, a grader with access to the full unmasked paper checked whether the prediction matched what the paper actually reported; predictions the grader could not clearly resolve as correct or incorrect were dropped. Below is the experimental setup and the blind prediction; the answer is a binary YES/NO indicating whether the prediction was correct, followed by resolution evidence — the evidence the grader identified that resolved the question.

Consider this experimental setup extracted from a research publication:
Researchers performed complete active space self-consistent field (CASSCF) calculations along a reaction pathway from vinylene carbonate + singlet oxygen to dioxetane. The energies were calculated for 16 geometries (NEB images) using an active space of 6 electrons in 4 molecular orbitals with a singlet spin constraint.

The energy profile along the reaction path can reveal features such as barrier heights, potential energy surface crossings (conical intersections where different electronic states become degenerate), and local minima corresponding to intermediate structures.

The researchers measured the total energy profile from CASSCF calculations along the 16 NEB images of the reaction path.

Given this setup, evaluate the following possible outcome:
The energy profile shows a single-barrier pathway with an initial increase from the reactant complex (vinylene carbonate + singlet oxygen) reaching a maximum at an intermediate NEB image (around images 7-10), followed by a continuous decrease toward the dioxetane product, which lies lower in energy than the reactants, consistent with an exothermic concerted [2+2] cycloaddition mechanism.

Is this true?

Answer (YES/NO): NO